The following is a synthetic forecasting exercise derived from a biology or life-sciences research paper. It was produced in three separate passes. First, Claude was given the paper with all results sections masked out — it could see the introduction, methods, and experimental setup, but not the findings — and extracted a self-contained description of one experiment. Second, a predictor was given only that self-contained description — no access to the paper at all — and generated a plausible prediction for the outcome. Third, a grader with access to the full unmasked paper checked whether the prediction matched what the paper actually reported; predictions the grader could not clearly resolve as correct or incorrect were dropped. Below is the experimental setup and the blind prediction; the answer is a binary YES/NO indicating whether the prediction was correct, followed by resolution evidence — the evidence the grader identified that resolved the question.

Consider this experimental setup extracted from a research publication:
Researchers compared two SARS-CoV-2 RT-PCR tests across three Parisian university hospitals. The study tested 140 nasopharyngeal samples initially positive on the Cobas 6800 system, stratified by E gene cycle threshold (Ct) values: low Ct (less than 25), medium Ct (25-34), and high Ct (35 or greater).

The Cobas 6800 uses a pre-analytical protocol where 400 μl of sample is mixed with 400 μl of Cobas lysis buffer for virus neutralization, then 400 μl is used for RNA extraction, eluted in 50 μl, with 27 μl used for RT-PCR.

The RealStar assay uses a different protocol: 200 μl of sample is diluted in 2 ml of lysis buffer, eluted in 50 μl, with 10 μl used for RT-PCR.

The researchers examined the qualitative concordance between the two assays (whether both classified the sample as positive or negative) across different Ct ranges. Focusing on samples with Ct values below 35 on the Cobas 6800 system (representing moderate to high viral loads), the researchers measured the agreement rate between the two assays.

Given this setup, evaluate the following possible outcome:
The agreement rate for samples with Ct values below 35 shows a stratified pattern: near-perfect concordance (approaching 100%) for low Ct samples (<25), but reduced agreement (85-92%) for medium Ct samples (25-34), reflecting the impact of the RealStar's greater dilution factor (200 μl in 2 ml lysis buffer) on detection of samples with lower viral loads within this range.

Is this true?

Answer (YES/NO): NO